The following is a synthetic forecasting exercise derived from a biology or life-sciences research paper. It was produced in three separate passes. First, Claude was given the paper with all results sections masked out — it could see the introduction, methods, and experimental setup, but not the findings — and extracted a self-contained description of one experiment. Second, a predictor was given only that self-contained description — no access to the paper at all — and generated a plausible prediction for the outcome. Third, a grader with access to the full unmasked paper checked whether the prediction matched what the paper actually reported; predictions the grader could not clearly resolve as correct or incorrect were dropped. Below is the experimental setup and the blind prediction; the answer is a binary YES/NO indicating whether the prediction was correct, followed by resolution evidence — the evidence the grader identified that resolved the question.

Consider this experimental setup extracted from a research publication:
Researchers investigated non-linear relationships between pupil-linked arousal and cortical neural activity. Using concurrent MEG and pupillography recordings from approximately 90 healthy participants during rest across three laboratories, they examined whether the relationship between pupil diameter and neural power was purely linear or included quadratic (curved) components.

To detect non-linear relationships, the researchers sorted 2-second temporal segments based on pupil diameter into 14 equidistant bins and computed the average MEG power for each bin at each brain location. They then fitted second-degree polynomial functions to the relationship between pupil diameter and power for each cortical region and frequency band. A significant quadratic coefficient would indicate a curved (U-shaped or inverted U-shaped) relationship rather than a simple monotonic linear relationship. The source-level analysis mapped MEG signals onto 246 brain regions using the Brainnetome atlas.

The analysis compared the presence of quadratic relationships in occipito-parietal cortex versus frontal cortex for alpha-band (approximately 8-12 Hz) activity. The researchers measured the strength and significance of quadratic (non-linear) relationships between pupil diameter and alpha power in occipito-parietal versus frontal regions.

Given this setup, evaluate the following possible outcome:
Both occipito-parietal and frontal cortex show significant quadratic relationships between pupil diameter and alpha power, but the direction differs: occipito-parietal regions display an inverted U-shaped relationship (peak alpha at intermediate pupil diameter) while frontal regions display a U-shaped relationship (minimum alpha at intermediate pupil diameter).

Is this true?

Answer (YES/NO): NO